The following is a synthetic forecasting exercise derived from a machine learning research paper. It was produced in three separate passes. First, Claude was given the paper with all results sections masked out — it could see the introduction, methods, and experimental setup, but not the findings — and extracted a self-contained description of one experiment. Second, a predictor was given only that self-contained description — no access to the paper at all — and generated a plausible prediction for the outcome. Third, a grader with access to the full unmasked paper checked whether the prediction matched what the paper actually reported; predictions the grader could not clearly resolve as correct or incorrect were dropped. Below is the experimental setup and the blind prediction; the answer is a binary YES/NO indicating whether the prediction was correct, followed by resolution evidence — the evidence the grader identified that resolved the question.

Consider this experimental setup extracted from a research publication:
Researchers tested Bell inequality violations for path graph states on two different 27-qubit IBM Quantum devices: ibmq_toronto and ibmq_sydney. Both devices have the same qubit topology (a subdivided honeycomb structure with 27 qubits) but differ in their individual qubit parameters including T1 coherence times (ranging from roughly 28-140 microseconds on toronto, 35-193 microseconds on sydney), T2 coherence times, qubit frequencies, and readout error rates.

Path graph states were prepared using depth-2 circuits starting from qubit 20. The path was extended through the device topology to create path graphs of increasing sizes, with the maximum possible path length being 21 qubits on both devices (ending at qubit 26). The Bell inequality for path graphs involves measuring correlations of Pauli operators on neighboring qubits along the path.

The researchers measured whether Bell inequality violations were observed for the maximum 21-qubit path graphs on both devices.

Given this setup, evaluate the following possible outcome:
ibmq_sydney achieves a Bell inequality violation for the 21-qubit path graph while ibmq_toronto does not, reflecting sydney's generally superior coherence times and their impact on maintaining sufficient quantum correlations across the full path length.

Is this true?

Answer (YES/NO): NO